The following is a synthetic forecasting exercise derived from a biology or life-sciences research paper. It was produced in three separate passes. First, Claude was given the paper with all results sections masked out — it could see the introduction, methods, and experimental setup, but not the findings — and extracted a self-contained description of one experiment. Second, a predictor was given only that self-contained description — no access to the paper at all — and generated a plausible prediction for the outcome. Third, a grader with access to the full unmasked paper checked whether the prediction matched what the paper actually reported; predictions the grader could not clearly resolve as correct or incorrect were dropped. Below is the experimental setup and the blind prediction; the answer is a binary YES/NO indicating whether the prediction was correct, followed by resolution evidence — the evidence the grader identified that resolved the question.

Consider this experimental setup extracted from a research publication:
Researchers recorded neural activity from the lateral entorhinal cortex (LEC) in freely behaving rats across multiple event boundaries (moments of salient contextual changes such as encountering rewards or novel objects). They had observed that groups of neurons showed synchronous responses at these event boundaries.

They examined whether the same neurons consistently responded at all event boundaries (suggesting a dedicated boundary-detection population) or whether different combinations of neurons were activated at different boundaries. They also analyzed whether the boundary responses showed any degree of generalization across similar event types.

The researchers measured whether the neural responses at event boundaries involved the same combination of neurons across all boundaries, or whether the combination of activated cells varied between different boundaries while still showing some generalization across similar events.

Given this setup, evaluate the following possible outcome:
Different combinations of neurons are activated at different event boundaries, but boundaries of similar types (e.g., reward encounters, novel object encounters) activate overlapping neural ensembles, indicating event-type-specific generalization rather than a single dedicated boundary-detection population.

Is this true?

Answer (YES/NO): YES